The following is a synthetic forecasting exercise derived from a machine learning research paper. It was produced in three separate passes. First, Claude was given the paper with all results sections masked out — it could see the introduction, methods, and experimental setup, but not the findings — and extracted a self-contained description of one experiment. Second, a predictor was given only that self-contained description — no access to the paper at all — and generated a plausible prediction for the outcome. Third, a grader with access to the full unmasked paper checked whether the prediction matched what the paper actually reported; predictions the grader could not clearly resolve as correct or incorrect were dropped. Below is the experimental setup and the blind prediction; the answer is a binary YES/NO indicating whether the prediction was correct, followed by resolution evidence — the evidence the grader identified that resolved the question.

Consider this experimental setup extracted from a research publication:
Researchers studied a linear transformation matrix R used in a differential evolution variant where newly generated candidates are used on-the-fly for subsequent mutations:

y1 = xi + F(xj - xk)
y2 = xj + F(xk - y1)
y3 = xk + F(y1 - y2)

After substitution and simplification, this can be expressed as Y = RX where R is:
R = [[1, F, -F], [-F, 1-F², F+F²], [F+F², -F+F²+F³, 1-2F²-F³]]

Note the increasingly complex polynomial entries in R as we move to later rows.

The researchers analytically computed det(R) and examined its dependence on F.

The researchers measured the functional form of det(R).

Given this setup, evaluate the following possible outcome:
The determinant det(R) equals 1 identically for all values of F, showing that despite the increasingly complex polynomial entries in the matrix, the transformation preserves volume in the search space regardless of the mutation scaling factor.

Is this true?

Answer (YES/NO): YES